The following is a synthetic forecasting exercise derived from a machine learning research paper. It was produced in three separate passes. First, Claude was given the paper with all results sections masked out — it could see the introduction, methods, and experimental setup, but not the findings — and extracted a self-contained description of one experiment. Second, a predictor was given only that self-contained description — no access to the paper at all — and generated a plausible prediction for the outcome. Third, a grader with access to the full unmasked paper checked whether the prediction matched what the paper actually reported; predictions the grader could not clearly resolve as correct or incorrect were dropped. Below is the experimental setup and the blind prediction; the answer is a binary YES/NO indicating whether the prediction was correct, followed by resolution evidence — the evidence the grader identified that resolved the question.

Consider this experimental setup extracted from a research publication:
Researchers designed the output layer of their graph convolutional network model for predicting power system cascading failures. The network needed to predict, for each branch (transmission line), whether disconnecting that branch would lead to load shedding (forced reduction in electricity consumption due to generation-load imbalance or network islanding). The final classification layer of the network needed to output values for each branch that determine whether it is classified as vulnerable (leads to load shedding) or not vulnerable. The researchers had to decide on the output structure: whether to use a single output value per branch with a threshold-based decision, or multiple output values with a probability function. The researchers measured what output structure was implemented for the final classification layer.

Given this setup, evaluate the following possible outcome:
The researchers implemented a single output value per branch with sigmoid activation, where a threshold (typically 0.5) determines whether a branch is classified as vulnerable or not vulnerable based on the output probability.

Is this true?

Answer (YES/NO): NO